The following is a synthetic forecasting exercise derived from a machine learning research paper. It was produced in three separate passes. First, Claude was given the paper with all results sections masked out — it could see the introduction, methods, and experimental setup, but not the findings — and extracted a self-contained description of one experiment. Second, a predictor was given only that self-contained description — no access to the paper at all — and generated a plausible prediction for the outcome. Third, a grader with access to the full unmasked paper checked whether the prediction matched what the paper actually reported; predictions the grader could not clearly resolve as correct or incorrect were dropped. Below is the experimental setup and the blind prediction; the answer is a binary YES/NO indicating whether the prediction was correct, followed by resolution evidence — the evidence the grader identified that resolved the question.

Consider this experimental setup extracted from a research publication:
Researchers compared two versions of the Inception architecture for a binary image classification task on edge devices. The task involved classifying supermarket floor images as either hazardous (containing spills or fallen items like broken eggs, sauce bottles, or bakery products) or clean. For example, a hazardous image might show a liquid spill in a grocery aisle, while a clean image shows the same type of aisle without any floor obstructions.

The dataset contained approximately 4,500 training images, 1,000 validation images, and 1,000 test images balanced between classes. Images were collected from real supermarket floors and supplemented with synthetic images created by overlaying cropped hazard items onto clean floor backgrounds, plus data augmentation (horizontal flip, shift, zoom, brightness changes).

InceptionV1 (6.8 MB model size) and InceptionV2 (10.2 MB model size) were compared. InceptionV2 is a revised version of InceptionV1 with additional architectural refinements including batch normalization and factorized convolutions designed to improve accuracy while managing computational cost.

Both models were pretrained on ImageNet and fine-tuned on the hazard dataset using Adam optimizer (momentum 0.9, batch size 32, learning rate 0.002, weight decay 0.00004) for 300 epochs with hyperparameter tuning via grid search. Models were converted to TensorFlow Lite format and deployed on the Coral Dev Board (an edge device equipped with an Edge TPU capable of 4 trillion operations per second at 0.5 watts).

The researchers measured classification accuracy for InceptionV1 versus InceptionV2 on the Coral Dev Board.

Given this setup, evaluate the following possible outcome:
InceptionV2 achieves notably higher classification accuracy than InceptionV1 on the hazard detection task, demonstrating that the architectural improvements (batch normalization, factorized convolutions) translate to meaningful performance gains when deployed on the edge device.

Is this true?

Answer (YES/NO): NO